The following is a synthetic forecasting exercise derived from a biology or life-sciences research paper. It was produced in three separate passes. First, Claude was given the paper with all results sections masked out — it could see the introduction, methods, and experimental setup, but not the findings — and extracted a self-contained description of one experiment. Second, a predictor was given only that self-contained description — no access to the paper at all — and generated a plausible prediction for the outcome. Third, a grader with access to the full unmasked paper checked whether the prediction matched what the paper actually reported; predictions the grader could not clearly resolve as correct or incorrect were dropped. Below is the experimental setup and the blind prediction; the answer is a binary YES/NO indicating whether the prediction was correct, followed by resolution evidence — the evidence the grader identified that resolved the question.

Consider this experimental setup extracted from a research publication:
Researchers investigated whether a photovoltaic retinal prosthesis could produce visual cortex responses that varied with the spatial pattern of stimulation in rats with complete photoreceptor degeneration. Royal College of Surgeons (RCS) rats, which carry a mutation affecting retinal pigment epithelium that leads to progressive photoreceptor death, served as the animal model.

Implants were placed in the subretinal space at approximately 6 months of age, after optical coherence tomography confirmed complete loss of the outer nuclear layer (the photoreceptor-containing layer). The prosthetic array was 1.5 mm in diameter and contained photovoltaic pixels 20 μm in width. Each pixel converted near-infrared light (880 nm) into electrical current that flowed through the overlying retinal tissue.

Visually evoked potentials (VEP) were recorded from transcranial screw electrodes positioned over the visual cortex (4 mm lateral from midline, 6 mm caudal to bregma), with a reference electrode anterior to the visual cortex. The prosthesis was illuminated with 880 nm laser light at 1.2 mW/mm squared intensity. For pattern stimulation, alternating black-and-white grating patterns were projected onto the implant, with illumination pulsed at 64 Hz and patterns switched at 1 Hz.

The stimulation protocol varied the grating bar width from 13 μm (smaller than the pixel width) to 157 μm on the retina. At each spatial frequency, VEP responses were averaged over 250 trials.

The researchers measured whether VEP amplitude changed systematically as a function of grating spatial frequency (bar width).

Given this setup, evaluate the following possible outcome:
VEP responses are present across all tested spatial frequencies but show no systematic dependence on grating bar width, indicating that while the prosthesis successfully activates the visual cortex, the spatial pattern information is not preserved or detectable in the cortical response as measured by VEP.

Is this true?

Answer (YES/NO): NO